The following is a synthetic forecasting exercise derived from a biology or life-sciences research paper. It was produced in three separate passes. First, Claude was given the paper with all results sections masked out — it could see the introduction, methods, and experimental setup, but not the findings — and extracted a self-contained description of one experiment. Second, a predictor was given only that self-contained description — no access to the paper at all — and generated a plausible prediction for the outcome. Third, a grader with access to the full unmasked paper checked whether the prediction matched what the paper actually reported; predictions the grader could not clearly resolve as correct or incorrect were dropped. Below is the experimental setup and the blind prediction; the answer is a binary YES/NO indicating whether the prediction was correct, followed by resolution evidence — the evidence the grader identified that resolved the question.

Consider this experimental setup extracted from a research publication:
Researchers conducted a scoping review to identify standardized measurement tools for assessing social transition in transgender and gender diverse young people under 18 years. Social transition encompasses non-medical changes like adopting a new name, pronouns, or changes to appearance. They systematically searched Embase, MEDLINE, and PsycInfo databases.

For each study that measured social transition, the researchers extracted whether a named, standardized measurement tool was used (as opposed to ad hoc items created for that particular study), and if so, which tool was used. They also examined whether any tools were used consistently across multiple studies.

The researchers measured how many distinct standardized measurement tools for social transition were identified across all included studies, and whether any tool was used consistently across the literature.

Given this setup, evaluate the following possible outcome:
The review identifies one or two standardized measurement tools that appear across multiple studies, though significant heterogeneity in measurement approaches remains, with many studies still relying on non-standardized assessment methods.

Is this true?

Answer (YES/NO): NO